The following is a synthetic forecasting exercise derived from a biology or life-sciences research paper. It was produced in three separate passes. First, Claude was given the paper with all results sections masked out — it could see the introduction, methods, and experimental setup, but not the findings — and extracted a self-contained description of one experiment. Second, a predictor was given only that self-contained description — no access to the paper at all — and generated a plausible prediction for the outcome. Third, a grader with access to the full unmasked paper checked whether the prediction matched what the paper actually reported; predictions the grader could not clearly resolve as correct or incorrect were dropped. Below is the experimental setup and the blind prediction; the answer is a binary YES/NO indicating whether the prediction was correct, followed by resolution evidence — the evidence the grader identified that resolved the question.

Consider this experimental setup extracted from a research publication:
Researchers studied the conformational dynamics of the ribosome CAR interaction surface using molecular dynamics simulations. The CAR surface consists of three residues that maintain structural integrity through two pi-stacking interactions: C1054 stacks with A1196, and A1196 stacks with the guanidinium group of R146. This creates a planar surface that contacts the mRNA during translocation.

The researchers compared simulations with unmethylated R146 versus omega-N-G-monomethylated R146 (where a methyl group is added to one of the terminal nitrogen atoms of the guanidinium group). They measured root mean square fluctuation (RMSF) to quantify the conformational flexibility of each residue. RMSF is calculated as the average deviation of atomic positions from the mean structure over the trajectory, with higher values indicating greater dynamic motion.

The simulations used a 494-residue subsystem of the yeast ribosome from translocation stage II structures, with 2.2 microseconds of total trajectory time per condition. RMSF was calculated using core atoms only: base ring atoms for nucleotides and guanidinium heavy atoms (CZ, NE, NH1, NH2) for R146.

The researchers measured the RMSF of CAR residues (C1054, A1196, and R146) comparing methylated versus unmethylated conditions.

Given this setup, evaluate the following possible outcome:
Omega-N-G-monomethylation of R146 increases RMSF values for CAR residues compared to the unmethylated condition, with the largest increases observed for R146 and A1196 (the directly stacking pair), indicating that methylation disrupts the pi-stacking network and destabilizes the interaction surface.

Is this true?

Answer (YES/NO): NO